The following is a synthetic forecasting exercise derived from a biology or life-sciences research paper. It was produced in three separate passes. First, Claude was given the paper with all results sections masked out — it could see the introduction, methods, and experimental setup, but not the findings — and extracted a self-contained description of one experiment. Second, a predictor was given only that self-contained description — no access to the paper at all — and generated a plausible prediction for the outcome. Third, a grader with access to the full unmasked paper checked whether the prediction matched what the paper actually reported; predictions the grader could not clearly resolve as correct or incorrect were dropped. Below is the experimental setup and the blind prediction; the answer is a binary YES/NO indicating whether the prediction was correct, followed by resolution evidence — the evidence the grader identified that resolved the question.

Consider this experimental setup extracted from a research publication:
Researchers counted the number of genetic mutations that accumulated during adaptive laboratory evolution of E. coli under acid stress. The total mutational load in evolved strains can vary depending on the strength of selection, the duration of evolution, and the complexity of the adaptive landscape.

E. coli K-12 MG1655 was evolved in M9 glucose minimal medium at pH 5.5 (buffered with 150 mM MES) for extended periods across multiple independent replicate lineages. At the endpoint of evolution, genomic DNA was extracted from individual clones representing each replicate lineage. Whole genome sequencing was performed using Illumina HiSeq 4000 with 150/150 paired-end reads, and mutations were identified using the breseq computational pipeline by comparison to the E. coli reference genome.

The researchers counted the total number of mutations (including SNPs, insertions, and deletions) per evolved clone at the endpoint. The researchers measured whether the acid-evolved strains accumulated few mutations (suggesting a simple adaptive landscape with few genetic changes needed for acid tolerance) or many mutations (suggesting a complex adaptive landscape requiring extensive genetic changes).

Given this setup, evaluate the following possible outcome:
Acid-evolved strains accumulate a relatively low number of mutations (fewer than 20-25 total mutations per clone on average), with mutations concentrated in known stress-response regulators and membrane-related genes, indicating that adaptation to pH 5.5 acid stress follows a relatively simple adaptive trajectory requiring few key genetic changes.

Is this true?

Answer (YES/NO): NO